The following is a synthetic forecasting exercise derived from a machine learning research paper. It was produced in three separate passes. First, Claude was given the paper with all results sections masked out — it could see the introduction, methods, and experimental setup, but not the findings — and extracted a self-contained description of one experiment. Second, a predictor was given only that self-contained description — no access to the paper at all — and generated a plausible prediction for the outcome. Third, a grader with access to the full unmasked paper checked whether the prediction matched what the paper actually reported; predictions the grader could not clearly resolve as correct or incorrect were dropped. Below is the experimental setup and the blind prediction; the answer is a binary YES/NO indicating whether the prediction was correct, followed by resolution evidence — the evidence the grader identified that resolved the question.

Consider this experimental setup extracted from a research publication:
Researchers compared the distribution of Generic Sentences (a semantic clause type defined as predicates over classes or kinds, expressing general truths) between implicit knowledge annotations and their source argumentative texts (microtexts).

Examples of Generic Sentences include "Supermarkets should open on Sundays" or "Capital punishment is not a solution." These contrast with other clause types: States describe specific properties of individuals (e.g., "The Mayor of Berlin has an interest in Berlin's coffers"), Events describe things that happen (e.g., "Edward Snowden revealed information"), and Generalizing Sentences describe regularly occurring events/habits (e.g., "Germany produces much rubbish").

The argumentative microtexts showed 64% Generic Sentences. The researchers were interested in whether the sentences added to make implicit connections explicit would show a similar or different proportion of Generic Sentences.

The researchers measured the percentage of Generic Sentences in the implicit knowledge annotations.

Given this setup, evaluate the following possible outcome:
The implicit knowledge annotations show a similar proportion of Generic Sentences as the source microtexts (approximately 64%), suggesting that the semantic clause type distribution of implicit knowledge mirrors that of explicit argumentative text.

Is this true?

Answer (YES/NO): NO